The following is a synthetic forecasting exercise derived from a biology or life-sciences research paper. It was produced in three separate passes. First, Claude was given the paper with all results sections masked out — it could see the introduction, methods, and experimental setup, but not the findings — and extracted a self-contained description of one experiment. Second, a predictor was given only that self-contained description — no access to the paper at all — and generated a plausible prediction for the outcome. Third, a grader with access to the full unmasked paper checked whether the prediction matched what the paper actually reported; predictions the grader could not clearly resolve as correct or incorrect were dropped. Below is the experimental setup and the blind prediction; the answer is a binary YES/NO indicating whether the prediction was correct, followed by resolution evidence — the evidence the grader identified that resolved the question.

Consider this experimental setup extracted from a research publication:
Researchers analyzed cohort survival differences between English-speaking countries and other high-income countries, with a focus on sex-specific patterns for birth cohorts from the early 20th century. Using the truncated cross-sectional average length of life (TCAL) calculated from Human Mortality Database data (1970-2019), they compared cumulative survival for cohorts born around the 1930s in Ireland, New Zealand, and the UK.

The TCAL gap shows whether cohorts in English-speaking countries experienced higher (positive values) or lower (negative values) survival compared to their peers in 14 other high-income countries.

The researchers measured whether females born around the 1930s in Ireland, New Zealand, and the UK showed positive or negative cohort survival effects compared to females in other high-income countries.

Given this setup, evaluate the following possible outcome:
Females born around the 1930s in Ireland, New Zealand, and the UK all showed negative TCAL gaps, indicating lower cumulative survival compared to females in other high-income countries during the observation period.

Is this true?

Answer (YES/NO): YES